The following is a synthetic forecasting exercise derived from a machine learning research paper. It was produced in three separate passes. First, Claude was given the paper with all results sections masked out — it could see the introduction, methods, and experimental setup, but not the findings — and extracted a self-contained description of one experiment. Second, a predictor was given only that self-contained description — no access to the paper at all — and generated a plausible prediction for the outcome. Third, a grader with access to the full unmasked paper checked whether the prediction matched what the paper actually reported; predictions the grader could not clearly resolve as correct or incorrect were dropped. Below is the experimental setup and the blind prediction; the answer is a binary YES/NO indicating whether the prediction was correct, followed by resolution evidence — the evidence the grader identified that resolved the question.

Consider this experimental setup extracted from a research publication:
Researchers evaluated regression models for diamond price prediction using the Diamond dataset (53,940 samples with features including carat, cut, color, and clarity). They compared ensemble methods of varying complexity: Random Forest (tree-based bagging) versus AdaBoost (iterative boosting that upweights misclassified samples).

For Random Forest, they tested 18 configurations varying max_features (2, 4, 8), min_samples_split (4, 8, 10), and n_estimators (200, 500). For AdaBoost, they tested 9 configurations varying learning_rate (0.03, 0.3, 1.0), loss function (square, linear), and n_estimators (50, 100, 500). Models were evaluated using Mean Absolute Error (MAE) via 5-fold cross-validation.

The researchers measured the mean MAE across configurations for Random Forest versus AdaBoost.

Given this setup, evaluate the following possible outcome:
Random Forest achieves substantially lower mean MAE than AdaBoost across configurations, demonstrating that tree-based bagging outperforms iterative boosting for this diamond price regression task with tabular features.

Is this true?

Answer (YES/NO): YES